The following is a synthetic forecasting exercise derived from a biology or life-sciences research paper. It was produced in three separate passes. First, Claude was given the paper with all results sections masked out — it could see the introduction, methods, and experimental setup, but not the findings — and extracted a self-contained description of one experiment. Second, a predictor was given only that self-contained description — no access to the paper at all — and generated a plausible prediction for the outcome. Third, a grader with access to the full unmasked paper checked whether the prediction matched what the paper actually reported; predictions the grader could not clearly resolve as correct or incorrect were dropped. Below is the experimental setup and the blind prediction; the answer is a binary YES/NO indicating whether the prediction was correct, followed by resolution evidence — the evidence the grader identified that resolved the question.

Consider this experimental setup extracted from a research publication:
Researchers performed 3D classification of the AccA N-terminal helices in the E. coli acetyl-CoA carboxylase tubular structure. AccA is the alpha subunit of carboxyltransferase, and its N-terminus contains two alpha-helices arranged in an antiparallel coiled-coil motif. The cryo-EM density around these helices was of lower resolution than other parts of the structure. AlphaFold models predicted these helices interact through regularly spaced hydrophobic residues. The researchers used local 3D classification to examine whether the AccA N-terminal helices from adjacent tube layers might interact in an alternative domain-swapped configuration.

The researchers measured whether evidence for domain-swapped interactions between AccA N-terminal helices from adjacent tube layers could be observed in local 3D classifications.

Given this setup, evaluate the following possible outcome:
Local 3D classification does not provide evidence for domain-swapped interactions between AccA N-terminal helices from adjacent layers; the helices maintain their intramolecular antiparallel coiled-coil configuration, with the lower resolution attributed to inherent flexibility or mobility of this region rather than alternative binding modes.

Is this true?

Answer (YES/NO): NO